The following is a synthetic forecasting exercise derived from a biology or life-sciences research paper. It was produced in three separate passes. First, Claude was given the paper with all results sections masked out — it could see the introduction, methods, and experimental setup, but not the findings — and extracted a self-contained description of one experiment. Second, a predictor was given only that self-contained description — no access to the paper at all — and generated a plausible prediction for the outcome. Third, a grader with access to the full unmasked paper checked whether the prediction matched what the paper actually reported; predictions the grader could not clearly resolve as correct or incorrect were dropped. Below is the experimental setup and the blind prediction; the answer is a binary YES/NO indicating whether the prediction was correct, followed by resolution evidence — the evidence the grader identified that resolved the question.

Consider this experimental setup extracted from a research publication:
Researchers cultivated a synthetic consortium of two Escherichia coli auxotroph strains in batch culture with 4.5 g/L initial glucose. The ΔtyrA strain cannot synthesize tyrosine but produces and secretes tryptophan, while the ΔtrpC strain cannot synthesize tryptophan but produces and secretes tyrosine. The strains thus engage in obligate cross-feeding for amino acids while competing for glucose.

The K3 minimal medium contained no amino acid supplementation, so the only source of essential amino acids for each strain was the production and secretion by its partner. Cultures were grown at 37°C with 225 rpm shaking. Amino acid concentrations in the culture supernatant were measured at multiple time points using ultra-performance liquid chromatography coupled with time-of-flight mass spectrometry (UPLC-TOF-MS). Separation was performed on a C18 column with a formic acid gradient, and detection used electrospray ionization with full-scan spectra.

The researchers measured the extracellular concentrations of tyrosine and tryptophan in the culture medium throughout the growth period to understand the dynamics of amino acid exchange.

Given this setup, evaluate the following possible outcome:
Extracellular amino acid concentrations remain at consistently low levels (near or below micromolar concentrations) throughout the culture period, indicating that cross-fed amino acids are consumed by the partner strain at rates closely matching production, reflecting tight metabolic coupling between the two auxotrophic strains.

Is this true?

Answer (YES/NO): YES